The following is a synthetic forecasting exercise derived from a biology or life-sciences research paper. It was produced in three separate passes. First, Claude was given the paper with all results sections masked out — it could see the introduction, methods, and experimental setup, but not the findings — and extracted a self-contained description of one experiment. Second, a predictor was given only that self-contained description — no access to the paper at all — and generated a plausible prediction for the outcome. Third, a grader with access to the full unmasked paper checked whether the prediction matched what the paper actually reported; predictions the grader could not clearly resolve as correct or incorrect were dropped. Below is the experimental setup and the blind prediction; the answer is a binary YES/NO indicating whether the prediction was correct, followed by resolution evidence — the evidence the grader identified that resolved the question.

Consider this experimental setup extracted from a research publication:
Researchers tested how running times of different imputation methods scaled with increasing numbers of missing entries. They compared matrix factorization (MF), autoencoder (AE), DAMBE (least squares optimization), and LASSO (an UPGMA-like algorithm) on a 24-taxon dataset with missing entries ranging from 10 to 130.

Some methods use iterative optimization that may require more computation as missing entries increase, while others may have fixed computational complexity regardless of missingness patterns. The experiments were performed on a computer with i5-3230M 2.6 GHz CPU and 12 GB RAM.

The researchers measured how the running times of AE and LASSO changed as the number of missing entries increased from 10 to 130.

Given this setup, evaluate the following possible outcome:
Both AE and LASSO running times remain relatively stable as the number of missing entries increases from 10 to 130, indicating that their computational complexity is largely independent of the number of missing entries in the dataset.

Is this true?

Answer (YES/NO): YES